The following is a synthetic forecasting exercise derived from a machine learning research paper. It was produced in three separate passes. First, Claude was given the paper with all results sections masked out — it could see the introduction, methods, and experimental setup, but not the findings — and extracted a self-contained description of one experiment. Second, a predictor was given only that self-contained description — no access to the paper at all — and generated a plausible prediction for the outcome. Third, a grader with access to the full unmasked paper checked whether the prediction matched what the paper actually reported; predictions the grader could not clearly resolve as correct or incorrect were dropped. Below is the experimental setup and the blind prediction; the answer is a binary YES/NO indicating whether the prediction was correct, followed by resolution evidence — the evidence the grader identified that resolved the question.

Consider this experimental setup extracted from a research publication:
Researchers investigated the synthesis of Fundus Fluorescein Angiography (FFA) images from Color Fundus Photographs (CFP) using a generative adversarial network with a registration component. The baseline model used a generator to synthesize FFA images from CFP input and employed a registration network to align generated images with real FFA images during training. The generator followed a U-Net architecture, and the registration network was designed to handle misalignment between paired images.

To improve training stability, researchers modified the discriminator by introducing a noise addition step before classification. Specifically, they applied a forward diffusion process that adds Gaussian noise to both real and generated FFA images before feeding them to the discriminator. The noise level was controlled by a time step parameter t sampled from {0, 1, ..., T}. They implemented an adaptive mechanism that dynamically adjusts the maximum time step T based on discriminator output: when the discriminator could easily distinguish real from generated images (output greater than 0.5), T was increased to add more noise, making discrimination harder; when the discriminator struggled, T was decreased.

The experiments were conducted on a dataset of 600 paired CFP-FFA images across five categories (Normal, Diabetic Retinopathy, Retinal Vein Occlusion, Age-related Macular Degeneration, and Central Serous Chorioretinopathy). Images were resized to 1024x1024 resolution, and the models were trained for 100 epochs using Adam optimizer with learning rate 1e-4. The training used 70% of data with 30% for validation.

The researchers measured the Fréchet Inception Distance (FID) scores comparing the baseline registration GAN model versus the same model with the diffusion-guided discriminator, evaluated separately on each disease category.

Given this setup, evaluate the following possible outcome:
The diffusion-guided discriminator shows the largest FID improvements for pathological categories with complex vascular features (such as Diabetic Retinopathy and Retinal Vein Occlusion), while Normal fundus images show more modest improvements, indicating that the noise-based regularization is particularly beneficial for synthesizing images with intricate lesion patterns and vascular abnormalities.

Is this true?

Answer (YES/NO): NO